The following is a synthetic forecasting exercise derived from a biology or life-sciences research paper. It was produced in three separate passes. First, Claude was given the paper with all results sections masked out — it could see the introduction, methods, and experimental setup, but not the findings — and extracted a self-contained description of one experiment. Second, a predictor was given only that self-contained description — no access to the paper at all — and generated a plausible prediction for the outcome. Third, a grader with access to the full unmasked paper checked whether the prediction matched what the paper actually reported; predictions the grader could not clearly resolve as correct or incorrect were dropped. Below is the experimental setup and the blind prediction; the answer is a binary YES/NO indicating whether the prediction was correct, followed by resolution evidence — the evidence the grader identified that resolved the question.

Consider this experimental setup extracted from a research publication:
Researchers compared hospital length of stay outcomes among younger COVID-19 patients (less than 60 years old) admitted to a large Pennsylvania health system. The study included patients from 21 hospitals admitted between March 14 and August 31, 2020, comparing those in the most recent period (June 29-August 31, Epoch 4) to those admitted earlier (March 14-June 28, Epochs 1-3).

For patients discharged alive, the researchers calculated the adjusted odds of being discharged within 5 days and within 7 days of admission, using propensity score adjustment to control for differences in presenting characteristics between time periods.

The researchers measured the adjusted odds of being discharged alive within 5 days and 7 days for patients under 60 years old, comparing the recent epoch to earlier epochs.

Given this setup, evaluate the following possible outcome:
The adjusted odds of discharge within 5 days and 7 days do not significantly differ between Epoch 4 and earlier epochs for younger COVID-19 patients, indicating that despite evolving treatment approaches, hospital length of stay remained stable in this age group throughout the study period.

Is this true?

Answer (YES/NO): NO